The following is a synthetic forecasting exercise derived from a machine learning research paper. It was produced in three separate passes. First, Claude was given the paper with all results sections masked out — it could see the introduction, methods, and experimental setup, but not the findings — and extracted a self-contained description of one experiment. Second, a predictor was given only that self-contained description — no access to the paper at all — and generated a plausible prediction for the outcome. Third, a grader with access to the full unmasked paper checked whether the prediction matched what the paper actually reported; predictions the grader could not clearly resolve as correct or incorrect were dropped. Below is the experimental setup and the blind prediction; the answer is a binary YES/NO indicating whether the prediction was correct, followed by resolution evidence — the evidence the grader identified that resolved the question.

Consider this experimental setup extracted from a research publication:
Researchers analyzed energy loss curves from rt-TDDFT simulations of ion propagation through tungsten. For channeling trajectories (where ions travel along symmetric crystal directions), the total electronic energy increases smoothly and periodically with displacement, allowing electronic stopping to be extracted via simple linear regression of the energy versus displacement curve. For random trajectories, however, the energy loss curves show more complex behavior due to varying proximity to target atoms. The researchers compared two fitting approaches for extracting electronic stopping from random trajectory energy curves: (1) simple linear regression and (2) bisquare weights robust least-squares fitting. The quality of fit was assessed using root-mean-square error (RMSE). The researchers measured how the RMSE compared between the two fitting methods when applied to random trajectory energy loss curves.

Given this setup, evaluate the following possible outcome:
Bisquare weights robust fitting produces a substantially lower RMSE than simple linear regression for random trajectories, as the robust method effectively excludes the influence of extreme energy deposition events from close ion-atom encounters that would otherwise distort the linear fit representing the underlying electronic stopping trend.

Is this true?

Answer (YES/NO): YES